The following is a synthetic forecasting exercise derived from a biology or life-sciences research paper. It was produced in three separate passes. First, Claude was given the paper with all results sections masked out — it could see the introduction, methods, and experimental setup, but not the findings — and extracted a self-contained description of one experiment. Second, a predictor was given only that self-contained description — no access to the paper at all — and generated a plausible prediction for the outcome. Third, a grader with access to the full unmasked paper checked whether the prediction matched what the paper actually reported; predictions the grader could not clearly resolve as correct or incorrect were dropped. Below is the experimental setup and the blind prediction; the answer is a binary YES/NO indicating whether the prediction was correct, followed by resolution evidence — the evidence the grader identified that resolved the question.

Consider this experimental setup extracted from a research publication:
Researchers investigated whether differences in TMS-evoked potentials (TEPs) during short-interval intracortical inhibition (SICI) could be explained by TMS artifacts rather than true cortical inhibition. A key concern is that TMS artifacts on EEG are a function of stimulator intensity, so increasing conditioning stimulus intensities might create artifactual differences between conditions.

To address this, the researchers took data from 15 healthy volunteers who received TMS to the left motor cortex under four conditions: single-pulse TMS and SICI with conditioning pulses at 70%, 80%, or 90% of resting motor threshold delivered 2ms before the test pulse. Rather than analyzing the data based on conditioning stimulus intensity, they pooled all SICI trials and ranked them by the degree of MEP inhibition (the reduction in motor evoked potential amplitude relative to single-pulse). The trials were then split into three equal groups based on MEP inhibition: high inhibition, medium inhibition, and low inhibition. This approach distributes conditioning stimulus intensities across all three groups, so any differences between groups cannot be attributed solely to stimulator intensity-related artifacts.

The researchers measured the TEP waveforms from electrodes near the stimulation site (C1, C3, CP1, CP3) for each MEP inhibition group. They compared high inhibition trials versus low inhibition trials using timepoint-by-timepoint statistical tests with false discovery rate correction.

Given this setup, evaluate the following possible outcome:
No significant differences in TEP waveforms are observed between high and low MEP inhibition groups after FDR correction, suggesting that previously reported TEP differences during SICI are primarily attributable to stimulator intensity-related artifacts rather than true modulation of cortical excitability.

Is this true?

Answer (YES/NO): NO